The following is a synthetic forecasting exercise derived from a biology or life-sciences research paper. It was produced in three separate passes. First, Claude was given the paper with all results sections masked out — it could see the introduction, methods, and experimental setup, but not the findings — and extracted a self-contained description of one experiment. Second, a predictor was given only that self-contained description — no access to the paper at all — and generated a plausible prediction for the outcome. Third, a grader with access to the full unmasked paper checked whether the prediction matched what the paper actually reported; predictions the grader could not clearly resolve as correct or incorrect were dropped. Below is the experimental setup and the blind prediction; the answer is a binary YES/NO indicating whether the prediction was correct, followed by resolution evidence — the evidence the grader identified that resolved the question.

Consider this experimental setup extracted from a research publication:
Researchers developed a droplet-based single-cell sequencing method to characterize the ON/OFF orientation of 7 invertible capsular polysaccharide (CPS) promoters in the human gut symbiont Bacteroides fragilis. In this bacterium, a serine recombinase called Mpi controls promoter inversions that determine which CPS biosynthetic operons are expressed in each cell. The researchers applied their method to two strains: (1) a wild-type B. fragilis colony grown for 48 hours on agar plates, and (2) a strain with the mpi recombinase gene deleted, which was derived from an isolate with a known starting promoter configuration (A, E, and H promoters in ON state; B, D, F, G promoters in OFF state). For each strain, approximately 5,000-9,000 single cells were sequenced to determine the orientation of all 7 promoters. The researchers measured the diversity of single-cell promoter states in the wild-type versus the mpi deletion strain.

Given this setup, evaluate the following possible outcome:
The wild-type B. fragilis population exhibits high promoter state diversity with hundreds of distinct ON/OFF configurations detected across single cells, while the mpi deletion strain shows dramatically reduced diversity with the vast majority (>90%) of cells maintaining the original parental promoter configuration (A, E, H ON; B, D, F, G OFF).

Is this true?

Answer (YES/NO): NO